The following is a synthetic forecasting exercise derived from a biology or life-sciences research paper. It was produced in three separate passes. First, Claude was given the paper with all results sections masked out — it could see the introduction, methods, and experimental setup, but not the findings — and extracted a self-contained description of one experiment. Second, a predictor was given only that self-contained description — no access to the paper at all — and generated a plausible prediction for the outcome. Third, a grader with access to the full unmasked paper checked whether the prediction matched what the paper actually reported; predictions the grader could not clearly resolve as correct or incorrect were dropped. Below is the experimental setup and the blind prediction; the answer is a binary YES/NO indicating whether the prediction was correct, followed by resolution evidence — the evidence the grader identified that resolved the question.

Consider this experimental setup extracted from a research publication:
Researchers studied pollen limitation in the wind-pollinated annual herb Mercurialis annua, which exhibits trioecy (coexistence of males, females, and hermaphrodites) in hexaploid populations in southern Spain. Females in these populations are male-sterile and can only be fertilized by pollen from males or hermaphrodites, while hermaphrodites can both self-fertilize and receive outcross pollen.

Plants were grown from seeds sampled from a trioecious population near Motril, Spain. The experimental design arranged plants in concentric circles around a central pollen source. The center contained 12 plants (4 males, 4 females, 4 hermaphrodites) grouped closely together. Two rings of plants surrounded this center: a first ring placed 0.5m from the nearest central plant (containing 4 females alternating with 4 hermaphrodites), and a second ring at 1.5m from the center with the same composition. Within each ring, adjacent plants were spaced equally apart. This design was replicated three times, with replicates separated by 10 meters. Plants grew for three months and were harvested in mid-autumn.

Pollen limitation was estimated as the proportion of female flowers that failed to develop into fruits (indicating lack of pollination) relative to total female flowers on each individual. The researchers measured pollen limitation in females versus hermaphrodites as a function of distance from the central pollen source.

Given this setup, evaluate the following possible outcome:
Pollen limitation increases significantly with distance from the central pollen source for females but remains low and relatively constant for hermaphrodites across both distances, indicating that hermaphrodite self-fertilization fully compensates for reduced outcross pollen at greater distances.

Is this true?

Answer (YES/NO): NO